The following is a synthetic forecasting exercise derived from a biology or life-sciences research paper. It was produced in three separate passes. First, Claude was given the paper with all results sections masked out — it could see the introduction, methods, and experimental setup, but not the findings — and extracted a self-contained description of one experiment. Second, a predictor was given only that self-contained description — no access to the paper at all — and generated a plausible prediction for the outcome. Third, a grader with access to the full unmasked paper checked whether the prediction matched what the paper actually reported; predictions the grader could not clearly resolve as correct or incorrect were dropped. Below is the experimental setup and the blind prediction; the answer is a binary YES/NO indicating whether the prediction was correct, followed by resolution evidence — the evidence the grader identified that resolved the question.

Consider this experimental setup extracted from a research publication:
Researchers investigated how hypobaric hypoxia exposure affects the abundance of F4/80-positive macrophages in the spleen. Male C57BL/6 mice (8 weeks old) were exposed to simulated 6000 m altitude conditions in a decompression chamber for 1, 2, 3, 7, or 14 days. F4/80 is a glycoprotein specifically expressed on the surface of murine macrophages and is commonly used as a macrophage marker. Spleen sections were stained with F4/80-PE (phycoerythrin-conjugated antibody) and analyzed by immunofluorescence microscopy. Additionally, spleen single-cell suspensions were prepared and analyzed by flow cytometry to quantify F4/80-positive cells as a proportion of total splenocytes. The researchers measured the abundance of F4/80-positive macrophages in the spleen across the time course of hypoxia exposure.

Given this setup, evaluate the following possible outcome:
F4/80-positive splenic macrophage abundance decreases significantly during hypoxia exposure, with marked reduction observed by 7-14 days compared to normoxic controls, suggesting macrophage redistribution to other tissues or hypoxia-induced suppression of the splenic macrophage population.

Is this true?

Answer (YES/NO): YES